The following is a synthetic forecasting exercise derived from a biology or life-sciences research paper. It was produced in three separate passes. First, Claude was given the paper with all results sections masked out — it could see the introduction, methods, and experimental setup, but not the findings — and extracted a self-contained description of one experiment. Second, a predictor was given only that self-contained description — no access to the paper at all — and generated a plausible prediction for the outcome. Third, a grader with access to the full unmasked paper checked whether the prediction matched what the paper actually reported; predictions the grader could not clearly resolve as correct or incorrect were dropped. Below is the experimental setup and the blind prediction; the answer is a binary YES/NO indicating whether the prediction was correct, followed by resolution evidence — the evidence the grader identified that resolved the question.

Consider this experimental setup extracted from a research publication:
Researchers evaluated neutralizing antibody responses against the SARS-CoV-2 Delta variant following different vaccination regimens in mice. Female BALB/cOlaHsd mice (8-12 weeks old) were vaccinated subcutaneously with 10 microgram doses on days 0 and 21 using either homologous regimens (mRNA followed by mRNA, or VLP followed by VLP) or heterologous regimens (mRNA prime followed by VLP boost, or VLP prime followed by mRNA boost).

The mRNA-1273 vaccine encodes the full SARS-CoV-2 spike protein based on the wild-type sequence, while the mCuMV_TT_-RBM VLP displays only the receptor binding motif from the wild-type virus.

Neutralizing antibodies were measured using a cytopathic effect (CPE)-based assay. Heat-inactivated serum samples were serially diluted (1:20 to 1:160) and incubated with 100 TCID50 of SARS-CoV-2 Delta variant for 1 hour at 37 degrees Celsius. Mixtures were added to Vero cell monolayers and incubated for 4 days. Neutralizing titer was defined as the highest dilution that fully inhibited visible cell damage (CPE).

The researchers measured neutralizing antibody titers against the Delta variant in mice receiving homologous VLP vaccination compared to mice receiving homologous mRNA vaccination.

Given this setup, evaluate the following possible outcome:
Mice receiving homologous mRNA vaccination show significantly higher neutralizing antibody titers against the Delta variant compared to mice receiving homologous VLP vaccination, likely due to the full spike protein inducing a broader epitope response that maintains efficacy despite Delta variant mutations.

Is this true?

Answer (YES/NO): YES